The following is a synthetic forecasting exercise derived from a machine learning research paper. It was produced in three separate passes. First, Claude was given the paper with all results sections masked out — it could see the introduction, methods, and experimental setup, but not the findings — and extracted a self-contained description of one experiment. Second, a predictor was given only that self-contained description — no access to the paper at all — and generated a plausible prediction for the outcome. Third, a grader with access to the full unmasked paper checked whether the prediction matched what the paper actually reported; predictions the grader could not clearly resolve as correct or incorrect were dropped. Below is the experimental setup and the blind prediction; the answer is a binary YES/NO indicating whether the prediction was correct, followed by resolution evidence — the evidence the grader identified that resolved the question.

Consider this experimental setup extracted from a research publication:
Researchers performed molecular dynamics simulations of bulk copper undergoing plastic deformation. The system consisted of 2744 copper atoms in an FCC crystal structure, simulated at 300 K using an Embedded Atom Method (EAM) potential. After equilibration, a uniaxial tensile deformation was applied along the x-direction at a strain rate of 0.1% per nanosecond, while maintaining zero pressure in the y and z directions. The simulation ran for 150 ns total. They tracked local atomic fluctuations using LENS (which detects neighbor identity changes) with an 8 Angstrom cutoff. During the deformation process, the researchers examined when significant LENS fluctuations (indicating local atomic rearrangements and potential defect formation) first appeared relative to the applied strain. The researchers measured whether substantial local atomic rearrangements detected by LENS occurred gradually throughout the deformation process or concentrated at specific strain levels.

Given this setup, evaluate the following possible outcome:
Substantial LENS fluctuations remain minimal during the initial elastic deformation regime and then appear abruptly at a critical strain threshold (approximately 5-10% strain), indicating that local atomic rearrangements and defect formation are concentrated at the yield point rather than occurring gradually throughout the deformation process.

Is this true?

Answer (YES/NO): NO